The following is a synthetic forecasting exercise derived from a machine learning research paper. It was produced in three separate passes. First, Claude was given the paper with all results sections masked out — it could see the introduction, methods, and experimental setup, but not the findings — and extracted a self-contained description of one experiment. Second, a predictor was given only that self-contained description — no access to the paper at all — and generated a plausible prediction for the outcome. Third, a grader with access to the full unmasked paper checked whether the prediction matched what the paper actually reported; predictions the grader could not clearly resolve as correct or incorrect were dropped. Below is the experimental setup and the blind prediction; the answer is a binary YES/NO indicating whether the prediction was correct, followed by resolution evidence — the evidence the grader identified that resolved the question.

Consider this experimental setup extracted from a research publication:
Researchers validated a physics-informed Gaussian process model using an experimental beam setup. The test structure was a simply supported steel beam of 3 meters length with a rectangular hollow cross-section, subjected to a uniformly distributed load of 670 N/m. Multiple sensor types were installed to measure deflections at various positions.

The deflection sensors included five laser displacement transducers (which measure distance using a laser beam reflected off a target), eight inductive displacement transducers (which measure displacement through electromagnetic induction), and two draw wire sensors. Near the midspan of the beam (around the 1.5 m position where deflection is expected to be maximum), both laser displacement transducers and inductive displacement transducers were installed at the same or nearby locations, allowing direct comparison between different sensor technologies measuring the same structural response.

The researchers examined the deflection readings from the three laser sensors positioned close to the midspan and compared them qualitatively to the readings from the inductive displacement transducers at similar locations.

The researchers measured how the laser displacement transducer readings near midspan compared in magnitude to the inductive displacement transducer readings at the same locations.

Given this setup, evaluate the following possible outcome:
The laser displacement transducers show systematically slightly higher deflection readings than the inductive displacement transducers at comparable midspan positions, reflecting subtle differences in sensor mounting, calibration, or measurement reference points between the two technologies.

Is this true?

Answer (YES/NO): YES